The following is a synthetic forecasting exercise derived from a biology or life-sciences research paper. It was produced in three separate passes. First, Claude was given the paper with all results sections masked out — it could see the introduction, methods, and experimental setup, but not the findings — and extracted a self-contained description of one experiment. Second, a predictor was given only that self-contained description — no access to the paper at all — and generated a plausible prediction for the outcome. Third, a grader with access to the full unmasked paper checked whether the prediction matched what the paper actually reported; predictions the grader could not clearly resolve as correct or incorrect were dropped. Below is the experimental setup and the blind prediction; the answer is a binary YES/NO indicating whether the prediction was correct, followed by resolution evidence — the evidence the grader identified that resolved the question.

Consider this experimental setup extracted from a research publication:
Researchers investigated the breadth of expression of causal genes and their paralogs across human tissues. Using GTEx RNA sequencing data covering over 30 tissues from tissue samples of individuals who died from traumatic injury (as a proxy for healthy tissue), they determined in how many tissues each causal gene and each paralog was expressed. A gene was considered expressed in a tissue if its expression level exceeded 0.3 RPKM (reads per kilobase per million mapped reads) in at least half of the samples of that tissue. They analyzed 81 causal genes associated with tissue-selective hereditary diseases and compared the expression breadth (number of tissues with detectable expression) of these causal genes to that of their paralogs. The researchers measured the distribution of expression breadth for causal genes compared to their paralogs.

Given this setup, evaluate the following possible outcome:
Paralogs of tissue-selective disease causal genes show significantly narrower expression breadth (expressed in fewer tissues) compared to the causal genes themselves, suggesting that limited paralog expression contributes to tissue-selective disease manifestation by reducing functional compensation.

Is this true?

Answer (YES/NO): NO